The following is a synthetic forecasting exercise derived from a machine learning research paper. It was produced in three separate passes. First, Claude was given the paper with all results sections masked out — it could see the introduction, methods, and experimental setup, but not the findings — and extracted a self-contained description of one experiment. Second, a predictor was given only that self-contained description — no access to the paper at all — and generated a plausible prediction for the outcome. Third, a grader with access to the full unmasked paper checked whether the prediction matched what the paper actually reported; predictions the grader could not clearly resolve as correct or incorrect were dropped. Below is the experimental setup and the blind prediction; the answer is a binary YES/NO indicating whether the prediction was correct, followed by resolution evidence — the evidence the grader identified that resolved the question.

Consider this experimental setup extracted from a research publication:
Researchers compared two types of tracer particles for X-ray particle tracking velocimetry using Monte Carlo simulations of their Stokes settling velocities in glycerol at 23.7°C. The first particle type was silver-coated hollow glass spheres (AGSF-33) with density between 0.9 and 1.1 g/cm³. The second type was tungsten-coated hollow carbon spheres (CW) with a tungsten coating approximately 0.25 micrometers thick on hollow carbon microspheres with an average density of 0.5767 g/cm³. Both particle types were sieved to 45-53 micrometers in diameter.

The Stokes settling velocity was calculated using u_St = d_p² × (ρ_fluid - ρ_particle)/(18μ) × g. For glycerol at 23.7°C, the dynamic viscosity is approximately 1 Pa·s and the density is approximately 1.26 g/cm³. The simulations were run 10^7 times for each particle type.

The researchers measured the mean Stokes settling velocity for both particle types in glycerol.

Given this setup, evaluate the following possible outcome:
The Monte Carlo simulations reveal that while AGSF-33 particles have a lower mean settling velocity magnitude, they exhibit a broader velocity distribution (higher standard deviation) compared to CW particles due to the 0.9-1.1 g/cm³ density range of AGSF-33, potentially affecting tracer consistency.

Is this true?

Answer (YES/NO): NO